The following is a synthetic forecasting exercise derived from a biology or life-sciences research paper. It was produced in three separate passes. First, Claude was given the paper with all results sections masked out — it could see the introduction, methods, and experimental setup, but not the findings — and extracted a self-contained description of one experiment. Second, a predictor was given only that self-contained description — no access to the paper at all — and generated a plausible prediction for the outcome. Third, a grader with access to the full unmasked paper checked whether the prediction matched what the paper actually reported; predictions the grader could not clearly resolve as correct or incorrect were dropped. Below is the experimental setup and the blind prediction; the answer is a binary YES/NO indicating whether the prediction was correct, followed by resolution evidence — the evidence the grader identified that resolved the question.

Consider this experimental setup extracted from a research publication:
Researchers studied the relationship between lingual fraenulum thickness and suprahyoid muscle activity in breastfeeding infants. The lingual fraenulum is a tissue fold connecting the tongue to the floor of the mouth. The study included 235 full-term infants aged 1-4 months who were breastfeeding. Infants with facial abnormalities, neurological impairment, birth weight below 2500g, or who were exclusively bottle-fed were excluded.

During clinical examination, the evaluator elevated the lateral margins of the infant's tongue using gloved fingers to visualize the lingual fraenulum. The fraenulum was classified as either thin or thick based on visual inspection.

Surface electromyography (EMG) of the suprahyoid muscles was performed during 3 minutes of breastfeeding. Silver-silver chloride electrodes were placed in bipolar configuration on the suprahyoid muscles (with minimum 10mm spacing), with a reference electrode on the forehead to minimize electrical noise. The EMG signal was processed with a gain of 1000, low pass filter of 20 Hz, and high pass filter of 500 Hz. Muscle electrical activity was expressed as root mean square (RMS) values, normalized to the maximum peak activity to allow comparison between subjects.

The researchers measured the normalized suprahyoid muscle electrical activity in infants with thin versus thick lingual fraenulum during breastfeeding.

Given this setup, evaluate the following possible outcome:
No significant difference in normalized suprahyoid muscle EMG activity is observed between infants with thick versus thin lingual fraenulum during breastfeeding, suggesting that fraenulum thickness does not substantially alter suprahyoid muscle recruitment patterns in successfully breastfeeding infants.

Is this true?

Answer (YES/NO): NO